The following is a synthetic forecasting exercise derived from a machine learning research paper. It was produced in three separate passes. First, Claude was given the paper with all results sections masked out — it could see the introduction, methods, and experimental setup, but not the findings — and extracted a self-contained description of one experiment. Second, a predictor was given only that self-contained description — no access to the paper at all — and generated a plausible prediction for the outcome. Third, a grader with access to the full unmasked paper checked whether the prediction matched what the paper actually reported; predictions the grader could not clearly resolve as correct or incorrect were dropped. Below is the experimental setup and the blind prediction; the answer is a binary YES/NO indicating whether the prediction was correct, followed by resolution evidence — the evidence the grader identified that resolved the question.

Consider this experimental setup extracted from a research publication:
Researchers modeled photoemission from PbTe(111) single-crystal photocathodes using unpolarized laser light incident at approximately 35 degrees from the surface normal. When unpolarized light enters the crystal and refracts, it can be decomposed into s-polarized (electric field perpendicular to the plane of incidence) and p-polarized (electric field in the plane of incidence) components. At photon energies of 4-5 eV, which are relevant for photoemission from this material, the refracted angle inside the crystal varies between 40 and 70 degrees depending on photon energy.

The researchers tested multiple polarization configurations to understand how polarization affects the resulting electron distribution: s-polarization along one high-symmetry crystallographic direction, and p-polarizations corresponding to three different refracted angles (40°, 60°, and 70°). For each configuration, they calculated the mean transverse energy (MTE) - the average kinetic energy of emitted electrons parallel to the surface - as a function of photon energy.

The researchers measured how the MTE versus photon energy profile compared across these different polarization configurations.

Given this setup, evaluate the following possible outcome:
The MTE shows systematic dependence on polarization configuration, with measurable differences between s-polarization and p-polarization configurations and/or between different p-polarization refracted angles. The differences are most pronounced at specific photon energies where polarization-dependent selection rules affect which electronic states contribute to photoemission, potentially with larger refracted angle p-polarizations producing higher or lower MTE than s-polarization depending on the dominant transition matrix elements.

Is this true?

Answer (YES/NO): NO